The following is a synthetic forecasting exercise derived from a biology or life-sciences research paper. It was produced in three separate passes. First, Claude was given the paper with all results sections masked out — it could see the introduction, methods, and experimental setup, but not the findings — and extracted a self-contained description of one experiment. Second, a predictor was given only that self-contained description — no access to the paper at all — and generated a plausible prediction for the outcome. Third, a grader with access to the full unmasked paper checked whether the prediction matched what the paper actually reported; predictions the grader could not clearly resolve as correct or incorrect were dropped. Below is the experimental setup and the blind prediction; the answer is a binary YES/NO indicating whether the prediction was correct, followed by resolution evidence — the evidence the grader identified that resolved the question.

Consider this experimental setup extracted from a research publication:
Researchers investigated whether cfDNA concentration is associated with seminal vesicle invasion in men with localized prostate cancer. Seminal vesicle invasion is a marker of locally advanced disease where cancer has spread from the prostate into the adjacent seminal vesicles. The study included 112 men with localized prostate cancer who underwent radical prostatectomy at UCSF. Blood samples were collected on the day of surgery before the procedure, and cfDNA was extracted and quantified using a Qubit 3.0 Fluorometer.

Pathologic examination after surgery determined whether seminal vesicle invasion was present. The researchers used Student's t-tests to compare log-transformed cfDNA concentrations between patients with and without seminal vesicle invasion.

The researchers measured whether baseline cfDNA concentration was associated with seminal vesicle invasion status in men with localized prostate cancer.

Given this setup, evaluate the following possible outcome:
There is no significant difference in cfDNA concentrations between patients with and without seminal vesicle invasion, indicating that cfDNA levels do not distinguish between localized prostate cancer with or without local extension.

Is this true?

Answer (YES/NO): YES